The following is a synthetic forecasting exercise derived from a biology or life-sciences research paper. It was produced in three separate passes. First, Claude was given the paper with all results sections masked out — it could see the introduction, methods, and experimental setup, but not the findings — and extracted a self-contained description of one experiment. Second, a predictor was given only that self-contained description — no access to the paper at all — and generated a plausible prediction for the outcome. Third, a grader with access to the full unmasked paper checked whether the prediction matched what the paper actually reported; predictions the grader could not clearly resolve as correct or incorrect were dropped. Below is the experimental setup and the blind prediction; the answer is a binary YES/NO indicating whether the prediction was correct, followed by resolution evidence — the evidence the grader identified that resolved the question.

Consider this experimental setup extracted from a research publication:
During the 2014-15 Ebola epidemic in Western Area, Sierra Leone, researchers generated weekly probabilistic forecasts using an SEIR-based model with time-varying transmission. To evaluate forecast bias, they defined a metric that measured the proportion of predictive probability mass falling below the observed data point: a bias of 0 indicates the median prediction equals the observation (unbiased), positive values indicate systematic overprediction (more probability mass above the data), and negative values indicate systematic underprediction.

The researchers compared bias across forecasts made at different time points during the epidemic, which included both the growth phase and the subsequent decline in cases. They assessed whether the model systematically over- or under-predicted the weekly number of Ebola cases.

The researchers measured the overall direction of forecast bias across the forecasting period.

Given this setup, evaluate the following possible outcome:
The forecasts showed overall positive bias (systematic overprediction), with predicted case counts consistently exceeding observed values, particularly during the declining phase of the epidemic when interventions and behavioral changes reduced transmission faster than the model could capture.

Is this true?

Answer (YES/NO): YES